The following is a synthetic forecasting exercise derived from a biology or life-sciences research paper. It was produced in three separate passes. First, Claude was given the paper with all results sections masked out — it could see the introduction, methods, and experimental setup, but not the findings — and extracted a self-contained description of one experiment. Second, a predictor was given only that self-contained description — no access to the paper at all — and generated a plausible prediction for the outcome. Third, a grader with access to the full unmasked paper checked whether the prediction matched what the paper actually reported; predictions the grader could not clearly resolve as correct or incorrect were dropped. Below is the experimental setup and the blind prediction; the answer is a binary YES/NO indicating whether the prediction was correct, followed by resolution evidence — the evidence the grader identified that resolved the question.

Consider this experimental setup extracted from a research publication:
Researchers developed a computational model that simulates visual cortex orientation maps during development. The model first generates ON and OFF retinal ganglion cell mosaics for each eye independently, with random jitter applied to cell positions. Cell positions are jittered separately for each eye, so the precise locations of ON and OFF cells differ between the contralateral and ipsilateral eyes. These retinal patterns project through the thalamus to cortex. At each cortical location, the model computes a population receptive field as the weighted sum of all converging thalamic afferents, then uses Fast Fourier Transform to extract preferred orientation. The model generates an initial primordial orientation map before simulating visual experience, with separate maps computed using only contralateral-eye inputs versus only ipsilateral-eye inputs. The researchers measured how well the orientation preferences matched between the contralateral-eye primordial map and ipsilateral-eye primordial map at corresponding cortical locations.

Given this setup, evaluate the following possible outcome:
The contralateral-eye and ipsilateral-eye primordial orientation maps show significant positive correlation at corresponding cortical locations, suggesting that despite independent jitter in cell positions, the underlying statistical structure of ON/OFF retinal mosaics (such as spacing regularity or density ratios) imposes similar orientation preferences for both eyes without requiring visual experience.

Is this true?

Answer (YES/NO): NO